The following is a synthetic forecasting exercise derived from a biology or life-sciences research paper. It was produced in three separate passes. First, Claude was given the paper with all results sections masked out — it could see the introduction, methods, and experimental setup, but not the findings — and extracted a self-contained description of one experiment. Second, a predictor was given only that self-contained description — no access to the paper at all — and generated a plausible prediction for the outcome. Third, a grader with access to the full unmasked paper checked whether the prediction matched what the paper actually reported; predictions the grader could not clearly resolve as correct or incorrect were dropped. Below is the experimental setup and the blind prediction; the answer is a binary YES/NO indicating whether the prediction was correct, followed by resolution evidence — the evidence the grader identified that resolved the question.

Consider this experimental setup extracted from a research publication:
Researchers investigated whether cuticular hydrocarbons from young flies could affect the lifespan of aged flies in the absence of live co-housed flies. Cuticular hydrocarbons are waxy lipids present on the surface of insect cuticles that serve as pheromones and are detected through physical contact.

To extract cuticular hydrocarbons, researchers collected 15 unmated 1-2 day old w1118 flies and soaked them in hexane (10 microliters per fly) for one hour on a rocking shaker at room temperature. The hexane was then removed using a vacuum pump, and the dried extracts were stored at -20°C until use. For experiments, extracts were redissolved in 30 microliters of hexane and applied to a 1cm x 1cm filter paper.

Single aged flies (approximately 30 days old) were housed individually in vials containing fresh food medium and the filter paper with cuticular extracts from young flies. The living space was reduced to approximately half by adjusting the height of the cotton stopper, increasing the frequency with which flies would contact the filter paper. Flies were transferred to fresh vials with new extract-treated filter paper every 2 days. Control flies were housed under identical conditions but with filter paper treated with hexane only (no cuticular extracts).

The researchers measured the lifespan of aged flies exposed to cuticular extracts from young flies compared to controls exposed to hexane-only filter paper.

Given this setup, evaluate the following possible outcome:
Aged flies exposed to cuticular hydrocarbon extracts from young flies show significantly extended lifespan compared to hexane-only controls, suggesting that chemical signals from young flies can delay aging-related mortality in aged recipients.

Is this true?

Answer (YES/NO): NO